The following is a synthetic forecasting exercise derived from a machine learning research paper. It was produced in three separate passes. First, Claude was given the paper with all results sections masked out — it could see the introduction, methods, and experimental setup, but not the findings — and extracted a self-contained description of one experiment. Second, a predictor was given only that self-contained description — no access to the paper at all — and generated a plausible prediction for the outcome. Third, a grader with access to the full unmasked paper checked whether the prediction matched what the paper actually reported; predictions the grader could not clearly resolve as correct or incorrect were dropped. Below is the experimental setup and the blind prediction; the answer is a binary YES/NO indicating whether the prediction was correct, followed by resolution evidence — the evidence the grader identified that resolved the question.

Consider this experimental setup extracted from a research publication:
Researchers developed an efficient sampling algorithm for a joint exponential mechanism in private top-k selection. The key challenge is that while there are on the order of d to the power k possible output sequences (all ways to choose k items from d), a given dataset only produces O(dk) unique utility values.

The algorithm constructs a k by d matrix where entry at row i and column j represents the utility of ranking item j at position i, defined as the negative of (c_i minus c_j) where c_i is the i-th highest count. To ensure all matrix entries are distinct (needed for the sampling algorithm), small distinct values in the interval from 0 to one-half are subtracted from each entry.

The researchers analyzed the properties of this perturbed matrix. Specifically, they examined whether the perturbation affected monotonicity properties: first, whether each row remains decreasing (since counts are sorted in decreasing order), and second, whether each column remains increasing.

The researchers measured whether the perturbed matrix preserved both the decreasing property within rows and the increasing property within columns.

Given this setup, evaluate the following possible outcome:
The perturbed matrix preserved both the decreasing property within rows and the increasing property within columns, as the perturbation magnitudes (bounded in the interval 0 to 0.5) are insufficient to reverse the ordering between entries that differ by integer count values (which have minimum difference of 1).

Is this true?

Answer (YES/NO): NO